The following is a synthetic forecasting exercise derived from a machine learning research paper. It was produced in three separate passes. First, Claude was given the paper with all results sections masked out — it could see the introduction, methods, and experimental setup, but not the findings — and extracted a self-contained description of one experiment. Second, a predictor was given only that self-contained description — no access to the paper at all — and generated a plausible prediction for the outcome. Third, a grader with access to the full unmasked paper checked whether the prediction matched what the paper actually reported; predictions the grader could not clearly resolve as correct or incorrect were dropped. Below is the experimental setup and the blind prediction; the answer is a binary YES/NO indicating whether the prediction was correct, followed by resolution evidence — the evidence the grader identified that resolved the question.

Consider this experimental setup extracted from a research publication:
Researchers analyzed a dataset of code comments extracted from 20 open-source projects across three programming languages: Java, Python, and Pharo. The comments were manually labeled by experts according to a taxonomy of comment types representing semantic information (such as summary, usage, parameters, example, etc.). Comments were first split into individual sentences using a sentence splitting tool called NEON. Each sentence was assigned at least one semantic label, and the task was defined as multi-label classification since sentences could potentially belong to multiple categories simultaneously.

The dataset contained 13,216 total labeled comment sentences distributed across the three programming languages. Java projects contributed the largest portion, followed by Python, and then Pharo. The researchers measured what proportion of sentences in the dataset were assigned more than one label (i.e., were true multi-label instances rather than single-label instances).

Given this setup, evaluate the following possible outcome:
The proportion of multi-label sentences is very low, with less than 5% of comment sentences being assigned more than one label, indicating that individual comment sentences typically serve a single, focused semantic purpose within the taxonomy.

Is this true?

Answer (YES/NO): YES